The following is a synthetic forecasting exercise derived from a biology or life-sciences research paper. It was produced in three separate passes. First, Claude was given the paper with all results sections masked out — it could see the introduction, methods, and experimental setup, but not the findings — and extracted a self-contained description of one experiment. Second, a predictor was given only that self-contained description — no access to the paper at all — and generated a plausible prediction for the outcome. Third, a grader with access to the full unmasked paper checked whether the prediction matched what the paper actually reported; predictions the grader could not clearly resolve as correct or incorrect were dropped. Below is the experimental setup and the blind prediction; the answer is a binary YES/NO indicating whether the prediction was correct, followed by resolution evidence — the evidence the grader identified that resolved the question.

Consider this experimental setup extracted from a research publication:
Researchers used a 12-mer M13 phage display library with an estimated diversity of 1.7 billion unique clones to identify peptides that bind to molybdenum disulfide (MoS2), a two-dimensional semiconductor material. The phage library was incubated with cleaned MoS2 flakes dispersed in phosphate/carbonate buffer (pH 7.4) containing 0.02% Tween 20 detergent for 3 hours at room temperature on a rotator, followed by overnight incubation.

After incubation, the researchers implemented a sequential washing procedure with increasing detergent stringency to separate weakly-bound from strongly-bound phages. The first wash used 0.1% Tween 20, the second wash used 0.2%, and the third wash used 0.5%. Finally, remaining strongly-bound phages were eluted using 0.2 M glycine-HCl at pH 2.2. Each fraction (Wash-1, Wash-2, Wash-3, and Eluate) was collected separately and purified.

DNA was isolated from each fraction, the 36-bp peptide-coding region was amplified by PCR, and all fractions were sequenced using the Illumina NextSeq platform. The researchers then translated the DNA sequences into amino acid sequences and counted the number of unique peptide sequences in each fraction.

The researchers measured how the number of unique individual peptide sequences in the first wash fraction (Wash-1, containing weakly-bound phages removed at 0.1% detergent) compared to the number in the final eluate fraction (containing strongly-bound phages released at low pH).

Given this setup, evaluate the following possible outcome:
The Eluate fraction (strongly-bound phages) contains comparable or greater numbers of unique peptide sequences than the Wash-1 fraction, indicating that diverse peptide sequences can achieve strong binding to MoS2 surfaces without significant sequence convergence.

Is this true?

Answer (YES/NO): YES